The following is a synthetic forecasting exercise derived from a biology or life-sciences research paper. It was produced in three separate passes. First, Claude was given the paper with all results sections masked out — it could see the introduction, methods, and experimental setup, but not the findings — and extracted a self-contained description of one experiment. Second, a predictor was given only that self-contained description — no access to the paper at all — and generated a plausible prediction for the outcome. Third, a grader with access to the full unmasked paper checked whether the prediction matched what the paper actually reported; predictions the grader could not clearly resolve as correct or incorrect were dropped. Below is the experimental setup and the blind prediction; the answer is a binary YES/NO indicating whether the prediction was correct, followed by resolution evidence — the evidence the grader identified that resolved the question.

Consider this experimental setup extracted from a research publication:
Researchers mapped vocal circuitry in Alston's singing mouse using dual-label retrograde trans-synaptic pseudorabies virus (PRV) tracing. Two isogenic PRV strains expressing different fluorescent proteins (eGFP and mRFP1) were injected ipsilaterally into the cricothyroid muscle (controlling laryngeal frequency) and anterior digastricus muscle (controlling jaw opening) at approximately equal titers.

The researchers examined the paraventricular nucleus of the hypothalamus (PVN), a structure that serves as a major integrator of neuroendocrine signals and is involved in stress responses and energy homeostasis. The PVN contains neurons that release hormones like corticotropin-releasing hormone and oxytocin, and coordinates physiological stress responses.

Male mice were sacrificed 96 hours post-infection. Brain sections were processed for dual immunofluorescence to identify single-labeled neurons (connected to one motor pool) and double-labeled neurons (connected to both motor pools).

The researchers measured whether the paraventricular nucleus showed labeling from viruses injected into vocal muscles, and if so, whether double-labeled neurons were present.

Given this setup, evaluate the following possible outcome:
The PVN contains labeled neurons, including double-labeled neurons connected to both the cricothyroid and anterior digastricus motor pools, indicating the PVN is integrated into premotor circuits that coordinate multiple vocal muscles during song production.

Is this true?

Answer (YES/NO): YES